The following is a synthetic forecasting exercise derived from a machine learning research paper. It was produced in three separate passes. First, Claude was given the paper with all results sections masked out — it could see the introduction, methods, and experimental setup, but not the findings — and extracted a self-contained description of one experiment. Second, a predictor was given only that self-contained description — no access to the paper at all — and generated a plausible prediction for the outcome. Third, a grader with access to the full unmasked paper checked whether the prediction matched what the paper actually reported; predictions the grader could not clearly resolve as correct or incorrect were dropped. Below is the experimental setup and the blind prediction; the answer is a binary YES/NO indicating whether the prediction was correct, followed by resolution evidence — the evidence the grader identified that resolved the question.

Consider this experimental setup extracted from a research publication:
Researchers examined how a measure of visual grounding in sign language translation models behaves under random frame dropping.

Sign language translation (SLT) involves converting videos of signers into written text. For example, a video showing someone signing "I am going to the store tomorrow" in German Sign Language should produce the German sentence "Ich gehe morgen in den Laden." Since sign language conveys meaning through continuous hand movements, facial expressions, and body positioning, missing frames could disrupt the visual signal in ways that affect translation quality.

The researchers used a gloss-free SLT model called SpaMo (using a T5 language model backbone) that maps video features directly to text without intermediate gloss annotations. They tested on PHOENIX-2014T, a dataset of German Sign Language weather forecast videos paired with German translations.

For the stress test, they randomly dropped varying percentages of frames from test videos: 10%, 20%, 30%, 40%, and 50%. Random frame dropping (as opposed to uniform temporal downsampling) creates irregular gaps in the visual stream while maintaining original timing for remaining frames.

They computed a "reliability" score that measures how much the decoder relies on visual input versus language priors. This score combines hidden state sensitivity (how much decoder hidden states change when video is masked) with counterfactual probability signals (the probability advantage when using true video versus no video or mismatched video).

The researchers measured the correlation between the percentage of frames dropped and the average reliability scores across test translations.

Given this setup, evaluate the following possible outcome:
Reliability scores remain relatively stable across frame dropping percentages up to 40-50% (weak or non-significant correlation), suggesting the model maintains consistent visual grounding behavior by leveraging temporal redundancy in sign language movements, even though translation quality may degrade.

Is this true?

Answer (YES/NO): NO